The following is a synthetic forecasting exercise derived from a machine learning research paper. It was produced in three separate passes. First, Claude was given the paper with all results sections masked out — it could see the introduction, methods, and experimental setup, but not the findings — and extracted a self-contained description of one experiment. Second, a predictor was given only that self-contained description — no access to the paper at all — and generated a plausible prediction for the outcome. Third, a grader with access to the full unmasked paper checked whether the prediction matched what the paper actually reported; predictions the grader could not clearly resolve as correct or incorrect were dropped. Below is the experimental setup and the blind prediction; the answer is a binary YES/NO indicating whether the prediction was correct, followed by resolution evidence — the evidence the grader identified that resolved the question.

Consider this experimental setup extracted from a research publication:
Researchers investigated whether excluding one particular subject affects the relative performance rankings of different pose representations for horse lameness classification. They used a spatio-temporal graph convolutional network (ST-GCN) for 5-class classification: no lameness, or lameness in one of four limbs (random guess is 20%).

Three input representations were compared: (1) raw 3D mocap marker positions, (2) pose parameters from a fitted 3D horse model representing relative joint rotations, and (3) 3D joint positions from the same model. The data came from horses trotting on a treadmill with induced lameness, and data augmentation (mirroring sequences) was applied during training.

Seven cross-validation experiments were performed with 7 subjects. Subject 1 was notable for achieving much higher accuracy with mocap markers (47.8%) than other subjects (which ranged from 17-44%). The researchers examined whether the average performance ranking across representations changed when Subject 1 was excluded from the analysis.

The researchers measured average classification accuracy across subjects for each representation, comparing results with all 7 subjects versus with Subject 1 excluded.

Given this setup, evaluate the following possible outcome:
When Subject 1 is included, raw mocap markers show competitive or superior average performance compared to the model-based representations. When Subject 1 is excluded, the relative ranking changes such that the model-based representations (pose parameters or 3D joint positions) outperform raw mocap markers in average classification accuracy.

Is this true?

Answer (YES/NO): NO